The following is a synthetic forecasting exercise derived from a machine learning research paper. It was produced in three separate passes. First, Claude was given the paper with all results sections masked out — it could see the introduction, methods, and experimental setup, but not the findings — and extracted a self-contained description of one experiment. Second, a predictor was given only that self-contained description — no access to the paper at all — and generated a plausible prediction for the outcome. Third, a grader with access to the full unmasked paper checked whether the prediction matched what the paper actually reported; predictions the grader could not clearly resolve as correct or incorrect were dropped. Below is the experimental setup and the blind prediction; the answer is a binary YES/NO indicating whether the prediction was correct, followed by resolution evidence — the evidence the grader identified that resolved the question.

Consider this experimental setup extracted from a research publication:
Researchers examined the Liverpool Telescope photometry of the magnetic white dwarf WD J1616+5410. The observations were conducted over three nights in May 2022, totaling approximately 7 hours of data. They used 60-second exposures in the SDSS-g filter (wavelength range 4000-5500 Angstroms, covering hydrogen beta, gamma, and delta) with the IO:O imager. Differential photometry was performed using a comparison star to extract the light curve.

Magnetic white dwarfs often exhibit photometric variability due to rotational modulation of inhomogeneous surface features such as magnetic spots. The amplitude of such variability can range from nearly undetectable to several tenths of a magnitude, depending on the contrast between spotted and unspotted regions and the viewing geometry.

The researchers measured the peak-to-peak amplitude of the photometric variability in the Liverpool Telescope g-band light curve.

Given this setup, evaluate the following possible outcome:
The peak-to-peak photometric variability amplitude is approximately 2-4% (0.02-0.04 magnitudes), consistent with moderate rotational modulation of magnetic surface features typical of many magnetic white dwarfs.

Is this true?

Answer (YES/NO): NO